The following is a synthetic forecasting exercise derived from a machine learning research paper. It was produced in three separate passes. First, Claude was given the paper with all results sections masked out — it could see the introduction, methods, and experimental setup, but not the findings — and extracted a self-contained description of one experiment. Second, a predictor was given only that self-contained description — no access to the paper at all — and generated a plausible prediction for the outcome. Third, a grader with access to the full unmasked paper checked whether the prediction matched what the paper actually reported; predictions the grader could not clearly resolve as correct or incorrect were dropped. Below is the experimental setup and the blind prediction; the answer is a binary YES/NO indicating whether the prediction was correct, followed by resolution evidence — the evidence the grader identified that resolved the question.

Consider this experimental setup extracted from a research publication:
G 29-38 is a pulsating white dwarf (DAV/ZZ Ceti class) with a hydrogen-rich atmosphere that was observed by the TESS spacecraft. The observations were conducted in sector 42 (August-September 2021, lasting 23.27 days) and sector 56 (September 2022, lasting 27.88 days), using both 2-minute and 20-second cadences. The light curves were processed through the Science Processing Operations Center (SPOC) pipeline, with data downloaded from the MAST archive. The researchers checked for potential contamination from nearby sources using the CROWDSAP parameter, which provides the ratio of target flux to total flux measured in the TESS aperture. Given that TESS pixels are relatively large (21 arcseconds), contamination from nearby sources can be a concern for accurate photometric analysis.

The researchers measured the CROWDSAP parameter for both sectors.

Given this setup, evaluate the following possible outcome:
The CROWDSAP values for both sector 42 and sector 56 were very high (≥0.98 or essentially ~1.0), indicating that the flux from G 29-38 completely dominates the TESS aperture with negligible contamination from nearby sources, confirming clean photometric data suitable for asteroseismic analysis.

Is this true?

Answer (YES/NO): YES